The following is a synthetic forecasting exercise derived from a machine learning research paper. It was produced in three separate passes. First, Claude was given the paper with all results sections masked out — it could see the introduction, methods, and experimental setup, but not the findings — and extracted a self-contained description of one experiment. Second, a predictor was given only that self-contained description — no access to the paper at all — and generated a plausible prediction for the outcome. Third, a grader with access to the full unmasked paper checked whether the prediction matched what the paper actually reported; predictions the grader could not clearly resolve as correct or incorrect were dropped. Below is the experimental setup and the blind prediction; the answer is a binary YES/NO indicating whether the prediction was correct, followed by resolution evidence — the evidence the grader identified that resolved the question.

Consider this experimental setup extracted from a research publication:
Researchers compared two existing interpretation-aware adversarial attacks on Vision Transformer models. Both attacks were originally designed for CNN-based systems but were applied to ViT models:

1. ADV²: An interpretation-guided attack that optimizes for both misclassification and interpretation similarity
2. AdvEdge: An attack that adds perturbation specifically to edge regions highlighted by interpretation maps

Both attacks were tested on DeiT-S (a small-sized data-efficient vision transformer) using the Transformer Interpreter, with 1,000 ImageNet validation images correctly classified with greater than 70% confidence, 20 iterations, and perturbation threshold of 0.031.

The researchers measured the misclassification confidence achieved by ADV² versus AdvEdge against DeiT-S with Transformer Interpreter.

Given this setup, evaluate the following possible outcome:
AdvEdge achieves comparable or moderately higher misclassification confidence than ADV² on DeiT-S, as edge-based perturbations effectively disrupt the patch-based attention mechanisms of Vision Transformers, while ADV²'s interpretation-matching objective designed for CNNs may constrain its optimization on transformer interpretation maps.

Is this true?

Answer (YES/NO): YES